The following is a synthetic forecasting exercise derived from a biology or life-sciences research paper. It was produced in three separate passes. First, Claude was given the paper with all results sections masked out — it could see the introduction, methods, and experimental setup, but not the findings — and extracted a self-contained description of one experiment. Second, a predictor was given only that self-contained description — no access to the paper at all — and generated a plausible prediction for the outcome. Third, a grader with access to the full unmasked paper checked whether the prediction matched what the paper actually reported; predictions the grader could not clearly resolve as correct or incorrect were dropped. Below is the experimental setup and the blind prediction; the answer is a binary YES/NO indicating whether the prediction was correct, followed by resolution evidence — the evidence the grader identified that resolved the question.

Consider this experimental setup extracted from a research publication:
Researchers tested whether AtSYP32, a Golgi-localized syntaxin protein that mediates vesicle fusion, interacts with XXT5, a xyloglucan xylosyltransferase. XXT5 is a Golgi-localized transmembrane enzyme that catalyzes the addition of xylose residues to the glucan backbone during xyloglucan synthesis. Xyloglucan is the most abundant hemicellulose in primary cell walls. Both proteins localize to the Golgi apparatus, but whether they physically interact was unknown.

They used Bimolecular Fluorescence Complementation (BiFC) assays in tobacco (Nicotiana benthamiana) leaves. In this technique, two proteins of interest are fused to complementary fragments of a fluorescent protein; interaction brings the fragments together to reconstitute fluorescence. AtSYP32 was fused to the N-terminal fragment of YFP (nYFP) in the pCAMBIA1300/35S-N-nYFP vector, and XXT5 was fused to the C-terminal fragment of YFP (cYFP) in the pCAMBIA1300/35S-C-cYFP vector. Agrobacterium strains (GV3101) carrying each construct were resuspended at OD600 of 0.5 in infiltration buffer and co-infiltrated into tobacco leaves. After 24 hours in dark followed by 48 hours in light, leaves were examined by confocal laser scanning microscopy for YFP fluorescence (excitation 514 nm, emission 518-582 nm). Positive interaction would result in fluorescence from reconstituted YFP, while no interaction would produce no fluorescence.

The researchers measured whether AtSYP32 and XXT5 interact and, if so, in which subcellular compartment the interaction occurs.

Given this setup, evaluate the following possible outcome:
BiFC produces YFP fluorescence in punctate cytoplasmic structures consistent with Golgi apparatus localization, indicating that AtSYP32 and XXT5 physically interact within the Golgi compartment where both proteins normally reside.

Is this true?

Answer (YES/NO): YES